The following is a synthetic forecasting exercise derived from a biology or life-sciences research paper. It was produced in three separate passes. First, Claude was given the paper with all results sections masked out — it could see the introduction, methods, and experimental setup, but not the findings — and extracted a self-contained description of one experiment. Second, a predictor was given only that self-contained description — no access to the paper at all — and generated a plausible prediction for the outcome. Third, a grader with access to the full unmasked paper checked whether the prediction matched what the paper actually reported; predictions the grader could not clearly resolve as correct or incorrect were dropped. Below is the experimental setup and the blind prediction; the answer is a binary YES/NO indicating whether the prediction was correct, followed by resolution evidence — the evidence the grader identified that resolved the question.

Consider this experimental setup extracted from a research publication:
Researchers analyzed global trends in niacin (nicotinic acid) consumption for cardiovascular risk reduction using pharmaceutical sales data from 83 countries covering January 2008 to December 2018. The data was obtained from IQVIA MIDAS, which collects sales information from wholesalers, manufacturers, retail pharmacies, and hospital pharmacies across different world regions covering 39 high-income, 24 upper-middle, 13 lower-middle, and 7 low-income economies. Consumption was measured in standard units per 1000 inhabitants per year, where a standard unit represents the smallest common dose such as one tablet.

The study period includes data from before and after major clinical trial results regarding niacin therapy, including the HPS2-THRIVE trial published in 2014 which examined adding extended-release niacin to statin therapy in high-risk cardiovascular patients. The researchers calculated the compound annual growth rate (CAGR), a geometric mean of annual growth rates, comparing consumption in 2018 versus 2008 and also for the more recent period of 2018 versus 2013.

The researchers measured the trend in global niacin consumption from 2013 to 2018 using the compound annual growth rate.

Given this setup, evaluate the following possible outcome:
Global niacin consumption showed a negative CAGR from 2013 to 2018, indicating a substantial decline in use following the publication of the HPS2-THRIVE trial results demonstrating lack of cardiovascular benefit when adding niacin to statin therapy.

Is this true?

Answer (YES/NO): YES